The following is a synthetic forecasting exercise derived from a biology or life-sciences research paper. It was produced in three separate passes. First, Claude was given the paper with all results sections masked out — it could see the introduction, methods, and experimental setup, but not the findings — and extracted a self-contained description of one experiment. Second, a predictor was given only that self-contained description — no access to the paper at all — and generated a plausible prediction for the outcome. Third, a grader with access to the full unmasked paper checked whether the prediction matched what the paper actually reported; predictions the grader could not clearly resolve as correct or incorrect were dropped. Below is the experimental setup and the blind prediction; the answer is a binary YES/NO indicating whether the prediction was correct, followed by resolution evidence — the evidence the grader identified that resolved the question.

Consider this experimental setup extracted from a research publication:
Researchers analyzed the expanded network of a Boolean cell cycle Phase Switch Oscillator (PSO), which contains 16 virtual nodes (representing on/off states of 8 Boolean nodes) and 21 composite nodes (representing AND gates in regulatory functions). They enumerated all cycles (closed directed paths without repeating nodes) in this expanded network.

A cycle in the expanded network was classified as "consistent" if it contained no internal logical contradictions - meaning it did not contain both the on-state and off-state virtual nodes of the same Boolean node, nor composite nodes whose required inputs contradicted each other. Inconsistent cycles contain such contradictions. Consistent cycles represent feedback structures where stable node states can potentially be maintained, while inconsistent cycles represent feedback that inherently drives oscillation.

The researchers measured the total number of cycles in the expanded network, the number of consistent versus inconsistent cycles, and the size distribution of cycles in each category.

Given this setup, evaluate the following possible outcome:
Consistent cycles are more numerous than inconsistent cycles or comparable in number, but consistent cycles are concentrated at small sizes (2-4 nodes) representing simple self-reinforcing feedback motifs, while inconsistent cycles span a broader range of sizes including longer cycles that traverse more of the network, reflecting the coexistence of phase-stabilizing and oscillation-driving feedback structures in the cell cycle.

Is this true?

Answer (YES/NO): NO